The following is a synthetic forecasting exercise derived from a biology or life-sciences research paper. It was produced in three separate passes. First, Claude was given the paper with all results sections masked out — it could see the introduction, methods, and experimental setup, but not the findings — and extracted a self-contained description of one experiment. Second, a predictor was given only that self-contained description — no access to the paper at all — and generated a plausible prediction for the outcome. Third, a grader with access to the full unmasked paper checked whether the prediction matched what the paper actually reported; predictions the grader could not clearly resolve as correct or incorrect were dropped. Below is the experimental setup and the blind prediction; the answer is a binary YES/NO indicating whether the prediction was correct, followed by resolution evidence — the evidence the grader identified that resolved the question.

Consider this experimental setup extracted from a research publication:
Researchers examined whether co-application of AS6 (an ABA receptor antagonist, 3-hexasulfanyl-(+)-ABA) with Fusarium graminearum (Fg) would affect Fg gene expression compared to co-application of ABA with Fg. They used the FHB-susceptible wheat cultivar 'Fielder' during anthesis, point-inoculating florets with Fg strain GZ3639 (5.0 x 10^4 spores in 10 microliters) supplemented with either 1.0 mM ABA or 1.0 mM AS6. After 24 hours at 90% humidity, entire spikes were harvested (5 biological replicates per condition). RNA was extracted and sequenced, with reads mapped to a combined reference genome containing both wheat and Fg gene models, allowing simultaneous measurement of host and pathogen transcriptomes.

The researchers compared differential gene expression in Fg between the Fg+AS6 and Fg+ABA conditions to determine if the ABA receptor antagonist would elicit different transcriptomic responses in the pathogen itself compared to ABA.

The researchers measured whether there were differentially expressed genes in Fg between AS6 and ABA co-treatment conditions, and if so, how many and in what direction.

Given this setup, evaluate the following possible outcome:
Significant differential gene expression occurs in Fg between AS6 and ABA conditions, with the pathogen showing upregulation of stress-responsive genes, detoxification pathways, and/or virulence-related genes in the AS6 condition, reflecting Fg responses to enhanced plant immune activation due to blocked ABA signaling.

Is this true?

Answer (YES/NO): NO